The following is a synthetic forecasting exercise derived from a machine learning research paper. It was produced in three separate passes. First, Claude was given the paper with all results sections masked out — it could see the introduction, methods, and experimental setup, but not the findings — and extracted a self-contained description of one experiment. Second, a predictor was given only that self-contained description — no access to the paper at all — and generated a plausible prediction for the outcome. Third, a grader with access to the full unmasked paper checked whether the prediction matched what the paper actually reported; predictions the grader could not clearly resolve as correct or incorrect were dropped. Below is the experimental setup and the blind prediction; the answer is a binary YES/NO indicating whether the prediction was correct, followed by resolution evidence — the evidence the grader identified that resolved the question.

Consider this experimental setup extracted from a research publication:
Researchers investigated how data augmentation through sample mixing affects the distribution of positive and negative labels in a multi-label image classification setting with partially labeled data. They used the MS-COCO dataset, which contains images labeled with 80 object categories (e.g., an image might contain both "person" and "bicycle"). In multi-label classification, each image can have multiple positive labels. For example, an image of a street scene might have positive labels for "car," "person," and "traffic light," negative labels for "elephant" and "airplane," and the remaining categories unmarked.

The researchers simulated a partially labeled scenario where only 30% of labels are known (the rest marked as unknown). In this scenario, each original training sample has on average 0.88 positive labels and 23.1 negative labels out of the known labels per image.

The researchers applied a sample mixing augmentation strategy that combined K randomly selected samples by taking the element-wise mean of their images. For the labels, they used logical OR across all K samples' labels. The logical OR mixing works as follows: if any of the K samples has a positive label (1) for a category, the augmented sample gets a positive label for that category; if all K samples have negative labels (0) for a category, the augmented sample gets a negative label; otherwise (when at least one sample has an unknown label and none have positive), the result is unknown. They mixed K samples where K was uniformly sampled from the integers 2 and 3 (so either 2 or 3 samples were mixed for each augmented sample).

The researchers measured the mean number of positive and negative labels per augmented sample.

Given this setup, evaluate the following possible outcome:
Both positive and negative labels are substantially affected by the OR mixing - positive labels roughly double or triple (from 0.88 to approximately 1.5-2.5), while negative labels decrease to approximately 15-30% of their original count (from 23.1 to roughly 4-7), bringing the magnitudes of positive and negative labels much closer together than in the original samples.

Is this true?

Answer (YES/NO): YES